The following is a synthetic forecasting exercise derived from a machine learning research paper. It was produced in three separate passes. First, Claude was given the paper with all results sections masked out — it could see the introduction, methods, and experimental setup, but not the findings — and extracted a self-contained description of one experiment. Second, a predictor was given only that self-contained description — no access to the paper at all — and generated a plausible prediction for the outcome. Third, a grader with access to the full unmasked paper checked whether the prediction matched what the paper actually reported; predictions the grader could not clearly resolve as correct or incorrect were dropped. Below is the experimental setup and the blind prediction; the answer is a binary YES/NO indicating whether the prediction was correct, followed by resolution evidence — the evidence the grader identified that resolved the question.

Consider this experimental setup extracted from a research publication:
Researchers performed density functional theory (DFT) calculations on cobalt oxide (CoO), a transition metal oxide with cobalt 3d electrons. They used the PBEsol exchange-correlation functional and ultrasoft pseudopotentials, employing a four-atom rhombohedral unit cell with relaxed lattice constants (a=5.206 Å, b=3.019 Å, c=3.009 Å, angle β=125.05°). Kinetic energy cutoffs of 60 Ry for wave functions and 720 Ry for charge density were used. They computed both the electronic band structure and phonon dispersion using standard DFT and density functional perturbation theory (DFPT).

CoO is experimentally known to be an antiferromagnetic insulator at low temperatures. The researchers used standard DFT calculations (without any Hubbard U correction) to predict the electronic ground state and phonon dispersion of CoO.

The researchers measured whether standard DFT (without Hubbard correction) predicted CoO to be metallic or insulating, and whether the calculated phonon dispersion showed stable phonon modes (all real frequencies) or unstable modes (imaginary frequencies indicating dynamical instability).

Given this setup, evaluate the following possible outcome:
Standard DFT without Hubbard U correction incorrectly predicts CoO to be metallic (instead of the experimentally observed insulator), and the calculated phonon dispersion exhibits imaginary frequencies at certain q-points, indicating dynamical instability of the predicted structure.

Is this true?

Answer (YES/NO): YES